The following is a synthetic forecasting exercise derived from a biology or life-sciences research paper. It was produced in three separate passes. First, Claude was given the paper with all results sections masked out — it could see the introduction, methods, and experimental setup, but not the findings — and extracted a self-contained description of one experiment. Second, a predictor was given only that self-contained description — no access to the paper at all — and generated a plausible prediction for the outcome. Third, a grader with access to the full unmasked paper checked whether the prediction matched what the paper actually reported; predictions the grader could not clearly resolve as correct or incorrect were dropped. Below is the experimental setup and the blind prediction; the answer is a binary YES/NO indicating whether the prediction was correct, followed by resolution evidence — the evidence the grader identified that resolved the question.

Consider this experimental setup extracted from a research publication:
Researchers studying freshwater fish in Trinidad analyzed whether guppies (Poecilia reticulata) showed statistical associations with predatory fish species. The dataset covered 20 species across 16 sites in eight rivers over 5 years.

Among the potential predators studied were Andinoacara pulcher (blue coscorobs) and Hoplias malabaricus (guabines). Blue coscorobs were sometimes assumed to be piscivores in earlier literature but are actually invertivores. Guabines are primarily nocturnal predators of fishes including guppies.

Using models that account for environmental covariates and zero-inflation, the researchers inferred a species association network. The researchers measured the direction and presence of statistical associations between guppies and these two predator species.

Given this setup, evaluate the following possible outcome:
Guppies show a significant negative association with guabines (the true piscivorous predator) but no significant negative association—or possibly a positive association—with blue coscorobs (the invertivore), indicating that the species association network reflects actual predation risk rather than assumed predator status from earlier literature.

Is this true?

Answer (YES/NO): NO